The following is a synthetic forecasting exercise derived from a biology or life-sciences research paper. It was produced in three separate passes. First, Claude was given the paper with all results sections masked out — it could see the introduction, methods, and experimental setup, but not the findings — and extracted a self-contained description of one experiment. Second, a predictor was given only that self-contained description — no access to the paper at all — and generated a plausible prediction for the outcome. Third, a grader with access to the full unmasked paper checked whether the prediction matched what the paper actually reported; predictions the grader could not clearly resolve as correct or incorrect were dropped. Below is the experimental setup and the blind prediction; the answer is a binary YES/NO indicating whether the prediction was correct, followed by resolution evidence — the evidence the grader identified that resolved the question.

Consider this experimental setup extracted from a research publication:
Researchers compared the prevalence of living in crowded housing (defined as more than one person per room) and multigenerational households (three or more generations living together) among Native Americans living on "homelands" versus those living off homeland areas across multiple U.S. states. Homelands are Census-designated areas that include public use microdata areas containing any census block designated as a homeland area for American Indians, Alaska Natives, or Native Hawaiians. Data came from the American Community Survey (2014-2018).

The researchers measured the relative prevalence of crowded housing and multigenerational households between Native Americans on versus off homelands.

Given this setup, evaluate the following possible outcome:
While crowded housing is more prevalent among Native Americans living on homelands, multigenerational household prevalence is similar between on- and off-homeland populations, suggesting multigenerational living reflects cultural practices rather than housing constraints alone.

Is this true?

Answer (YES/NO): NO